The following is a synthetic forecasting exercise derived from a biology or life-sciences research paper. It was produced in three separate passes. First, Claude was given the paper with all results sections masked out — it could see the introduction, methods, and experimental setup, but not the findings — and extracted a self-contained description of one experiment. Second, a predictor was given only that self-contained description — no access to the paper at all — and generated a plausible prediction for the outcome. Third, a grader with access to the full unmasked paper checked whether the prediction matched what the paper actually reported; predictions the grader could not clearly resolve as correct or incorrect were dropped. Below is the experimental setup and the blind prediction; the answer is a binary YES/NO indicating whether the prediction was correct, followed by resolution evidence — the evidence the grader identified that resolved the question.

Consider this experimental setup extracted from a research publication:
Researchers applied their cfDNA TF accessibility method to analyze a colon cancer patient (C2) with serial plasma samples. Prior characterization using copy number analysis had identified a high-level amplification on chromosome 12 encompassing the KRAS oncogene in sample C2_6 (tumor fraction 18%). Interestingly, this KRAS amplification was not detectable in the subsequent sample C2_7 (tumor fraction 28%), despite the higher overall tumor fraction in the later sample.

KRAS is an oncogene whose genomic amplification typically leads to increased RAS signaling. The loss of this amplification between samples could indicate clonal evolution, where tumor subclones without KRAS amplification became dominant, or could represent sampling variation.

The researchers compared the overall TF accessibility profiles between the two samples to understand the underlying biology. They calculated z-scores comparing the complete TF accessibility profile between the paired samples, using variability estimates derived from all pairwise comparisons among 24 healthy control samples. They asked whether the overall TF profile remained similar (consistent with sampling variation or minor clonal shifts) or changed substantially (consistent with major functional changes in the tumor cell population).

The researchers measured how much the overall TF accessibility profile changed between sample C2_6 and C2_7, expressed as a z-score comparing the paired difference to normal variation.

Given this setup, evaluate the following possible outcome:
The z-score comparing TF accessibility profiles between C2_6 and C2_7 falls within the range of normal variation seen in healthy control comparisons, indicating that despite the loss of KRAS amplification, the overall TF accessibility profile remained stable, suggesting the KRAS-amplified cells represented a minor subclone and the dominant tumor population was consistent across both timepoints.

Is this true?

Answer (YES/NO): YES